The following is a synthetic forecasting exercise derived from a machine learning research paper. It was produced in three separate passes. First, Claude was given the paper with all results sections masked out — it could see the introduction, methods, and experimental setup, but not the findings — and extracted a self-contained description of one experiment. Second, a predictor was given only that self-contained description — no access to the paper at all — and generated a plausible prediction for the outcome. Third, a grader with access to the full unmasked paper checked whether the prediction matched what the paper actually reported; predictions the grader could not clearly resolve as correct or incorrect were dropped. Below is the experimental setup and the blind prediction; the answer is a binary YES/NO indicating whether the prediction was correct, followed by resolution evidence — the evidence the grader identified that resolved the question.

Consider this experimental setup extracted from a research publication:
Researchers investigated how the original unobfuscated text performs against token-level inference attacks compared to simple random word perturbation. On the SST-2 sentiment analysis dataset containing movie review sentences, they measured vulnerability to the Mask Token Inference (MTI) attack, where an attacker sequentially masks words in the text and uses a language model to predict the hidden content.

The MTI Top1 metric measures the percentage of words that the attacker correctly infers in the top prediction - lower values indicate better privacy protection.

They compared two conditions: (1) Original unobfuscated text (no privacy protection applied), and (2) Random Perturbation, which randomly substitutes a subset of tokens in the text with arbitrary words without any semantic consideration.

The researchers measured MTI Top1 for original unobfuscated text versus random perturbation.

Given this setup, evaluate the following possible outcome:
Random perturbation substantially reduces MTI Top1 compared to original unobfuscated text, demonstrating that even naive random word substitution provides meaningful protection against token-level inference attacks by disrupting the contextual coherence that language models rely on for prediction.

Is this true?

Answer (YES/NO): YES